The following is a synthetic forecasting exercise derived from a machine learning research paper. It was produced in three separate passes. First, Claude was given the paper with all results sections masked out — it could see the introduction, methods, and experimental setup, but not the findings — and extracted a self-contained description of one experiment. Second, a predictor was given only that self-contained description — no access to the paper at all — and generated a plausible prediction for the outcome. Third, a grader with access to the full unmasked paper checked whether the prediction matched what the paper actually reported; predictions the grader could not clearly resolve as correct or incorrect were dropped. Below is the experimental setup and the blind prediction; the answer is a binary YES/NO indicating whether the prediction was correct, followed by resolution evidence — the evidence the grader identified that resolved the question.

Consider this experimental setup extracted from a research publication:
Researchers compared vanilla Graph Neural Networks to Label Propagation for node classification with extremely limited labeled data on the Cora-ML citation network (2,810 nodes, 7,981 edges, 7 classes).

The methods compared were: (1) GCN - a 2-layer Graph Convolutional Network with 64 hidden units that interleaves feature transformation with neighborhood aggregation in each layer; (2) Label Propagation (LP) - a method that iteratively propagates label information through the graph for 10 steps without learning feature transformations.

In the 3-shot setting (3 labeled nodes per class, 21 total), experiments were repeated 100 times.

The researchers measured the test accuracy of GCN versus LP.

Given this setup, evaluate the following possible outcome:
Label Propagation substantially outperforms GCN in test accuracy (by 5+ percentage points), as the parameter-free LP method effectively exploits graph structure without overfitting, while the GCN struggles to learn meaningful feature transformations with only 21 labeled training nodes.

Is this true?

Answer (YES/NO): YES